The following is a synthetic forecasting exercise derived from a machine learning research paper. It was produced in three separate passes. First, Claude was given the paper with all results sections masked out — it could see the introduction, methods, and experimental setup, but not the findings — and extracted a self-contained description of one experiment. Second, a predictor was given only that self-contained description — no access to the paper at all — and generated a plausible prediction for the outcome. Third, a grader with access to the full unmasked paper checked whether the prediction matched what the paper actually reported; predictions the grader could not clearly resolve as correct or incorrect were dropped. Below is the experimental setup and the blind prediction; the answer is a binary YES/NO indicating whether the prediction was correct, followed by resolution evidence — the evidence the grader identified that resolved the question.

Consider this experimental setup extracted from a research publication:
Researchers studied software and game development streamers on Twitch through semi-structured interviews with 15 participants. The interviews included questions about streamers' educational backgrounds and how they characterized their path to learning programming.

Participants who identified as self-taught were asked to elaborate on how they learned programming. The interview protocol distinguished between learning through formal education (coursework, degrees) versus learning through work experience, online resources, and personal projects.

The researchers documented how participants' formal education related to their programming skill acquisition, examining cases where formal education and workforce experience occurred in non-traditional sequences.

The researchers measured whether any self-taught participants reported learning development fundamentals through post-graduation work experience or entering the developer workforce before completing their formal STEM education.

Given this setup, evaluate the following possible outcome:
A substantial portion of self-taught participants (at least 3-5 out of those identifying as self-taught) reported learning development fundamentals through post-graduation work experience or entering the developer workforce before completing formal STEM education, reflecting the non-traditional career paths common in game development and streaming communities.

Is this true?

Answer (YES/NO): NO